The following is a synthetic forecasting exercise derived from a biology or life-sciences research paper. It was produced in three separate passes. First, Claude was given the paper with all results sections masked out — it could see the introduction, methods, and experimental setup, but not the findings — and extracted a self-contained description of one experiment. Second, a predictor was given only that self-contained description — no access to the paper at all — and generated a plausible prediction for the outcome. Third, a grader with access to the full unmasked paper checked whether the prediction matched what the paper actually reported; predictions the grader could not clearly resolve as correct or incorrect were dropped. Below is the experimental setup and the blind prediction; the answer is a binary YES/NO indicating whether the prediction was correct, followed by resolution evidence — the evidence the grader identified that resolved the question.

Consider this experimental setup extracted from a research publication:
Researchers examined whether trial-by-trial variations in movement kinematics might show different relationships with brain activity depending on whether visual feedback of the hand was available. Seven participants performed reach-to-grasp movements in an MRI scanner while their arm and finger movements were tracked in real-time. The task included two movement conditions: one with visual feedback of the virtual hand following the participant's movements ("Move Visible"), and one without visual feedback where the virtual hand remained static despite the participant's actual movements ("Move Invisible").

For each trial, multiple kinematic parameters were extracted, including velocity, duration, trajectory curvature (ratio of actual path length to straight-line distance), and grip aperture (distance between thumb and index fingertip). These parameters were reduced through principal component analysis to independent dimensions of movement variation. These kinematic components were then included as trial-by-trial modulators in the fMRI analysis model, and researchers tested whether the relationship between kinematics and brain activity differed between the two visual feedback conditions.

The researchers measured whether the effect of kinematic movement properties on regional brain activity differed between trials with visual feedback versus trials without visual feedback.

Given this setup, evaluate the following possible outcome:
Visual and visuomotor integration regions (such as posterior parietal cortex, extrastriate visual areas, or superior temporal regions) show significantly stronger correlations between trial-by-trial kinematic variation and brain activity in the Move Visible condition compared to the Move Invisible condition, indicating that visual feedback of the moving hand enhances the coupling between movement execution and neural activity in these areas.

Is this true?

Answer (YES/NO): NO